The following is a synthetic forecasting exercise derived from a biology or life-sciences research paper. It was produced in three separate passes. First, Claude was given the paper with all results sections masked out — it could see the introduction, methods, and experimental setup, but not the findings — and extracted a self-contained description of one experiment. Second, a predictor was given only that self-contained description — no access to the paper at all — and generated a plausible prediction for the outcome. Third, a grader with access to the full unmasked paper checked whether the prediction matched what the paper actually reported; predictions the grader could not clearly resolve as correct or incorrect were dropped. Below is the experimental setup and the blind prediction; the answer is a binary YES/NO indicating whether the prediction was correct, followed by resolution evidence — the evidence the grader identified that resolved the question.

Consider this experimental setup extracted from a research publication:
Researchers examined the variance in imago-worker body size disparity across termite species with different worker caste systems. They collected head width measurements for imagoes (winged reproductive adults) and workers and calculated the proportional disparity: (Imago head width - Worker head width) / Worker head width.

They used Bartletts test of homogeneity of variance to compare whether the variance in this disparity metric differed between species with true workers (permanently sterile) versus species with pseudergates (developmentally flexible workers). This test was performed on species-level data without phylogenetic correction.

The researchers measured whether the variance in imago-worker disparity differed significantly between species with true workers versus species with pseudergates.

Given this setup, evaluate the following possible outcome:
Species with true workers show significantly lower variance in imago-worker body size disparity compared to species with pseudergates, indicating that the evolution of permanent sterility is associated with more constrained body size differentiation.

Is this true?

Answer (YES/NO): NO